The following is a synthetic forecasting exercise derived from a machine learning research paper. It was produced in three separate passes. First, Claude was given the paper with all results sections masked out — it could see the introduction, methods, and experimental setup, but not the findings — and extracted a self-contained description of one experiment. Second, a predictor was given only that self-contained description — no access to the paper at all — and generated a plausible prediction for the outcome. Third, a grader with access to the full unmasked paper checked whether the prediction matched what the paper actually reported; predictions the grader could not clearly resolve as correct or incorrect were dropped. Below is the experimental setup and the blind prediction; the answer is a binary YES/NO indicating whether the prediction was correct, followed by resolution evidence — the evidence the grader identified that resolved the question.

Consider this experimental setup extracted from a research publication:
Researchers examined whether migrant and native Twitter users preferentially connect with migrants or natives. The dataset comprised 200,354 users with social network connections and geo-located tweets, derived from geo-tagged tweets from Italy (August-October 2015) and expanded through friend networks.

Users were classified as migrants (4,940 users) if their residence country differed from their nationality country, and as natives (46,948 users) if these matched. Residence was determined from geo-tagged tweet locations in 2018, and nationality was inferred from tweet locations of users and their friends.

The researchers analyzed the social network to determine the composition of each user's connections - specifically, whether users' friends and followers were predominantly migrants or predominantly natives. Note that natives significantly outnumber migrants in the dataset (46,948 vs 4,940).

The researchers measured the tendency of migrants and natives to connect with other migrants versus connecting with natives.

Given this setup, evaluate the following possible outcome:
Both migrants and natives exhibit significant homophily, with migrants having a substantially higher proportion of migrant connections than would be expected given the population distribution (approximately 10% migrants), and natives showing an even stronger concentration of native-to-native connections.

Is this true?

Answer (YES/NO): NO